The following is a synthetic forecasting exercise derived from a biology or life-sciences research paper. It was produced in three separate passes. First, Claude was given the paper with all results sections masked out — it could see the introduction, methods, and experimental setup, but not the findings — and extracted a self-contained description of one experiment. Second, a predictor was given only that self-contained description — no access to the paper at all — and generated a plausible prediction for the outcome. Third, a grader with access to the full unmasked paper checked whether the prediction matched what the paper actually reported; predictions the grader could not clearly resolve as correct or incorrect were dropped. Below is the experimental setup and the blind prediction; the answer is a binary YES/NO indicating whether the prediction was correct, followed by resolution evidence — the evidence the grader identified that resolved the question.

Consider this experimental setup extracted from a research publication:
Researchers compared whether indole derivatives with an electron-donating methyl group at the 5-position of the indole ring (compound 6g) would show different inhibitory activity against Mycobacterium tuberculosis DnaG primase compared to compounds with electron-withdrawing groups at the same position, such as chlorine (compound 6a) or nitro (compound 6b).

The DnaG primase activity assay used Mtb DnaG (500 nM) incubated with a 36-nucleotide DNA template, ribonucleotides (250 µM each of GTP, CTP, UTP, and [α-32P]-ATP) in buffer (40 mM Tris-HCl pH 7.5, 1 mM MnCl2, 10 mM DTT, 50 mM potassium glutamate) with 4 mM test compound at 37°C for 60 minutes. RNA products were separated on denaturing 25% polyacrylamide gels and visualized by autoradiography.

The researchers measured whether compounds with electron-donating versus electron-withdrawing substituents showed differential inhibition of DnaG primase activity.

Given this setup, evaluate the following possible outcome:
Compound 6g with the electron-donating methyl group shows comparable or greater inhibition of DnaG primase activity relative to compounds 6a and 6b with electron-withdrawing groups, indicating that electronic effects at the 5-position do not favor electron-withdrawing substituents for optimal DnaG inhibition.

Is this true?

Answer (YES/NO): NO